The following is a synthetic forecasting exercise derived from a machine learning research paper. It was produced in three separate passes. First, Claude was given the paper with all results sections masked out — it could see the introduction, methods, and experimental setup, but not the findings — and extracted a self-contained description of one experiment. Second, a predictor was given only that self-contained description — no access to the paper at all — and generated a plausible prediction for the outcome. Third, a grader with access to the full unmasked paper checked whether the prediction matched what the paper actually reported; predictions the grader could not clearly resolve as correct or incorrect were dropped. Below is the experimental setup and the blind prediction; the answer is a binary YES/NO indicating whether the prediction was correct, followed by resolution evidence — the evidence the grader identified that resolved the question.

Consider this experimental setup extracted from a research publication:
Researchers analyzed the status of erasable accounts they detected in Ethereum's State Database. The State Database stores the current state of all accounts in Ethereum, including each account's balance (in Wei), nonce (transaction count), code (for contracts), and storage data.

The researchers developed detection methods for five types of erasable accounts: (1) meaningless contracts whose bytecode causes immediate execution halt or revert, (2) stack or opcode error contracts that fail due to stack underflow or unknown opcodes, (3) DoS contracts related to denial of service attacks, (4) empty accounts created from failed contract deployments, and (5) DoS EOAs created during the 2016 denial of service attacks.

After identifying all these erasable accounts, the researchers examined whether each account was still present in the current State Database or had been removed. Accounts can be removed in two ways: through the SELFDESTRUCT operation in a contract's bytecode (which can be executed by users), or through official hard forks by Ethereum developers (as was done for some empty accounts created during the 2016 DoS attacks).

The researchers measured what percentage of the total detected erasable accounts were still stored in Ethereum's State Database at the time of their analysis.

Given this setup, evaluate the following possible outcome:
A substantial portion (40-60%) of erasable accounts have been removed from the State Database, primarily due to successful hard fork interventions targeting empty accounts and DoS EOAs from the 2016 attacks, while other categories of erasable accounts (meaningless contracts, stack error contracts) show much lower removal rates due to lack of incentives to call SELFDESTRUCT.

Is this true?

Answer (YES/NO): NO